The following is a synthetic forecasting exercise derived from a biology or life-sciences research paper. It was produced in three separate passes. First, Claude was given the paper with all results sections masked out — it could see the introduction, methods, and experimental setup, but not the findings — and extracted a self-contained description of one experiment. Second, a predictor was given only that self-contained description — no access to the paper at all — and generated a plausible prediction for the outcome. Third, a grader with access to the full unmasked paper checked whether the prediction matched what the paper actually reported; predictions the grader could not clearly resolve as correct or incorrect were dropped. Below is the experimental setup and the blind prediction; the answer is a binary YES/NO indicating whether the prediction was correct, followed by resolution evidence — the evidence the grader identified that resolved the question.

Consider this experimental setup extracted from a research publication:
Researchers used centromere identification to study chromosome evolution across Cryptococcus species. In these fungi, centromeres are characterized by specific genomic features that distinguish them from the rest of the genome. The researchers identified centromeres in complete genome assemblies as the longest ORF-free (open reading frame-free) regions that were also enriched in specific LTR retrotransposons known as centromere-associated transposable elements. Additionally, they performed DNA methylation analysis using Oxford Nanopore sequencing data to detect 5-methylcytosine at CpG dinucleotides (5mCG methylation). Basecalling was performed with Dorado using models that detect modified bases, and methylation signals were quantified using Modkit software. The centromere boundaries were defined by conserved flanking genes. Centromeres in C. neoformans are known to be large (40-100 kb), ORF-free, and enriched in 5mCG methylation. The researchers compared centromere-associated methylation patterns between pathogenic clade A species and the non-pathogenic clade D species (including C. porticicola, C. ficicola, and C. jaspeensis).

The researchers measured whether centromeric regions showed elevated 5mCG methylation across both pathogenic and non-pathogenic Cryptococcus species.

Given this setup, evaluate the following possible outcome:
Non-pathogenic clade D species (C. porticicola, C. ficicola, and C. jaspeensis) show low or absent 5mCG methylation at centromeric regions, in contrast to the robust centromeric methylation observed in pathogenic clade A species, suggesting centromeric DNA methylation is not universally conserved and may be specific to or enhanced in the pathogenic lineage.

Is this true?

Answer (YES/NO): NO